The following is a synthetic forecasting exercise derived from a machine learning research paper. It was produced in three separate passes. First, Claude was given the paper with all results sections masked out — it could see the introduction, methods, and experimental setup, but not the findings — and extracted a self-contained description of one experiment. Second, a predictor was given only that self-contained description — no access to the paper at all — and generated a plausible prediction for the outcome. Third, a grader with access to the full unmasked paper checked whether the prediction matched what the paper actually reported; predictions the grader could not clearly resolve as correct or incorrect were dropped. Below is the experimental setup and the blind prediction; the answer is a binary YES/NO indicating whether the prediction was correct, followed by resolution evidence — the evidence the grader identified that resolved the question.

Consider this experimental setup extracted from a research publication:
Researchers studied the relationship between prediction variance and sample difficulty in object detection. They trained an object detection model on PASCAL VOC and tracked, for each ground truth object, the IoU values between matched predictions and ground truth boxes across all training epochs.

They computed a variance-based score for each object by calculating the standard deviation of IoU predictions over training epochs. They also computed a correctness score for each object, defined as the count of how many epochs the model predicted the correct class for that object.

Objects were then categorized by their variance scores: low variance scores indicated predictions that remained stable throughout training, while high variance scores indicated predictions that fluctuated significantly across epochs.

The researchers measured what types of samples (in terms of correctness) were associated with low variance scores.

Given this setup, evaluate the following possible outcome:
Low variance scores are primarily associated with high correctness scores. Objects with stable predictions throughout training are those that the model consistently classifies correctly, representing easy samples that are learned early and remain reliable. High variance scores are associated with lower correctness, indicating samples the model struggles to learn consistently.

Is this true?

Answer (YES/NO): NO